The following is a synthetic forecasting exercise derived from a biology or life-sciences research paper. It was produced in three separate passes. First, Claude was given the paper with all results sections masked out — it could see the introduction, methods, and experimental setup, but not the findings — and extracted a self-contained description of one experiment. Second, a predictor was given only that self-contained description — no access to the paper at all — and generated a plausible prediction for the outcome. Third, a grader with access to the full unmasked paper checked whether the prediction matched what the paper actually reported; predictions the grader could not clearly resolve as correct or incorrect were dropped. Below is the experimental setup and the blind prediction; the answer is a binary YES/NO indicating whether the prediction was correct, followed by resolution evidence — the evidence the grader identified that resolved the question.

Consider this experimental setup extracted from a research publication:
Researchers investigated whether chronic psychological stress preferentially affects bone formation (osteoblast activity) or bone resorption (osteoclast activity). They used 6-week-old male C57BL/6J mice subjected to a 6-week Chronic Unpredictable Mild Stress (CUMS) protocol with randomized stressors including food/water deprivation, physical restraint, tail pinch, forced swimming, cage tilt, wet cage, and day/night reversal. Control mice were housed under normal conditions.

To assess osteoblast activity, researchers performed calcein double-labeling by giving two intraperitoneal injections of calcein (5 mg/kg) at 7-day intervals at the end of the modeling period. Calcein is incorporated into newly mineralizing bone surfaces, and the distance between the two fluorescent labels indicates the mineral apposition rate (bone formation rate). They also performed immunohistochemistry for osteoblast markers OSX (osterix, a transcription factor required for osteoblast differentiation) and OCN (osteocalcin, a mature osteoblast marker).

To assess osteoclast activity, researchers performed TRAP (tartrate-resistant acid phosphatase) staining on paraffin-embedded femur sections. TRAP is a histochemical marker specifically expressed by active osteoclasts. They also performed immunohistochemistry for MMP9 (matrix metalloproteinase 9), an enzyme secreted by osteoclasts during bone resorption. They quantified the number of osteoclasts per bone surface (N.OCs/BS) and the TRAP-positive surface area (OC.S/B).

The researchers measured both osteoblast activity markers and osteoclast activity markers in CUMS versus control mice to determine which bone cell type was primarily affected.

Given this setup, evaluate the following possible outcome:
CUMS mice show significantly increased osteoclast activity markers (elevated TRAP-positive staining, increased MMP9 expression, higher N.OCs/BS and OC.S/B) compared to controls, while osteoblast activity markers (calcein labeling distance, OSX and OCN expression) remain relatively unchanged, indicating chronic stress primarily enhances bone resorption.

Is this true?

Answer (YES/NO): NO